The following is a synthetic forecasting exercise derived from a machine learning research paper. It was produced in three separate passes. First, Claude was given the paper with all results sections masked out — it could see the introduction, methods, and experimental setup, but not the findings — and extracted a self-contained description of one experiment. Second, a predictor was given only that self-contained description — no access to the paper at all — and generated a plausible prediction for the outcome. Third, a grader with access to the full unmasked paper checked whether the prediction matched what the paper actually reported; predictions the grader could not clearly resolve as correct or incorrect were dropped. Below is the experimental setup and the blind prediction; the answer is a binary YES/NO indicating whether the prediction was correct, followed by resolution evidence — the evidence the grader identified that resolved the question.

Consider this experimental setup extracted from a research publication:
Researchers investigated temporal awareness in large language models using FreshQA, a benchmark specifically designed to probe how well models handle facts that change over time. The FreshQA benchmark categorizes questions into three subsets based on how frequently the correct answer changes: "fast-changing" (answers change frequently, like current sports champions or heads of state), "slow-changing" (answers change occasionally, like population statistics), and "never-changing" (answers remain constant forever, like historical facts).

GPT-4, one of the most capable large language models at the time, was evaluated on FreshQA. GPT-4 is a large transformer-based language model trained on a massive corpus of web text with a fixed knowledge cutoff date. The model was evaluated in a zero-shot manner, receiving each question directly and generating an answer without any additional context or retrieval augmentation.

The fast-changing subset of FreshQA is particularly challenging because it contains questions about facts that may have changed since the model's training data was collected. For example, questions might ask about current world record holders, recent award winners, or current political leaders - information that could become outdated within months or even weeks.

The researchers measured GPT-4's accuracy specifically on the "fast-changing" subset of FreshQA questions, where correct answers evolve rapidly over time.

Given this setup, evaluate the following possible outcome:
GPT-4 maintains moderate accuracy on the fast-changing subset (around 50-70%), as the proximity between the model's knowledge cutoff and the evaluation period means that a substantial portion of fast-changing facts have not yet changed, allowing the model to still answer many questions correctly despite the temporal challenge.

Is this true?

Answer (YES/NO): NO